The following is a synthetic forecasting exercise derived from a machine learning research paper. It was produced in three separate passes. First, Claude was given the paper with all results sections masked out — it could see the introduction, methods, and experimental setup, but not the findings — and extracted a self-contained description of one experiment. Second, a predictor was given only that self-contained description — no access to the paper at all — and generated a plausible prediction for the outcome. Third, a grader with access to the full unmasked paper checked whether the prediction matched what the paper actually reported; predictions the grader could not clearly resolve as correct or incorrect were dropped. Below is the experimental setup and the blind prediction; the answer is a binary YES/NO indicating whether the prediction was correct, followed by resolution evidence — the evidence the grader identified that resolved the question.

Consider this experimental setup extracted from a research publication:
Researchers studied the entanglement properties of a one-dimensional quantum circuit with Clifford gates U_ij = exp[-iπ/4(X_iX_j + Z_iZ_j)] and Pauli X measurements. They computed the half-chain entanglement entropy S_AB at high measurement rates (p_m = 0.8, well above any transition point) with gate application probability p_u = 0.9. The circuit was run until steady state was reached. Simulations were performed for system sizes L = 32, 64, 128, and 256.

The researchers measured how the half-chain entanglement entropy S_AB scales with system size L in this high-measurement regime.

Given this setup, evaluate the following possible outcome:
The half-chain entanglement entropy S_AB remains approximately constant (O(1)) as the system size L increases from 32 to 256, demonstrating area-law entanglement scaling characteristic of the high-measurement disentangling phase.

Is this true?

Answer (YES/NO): YES